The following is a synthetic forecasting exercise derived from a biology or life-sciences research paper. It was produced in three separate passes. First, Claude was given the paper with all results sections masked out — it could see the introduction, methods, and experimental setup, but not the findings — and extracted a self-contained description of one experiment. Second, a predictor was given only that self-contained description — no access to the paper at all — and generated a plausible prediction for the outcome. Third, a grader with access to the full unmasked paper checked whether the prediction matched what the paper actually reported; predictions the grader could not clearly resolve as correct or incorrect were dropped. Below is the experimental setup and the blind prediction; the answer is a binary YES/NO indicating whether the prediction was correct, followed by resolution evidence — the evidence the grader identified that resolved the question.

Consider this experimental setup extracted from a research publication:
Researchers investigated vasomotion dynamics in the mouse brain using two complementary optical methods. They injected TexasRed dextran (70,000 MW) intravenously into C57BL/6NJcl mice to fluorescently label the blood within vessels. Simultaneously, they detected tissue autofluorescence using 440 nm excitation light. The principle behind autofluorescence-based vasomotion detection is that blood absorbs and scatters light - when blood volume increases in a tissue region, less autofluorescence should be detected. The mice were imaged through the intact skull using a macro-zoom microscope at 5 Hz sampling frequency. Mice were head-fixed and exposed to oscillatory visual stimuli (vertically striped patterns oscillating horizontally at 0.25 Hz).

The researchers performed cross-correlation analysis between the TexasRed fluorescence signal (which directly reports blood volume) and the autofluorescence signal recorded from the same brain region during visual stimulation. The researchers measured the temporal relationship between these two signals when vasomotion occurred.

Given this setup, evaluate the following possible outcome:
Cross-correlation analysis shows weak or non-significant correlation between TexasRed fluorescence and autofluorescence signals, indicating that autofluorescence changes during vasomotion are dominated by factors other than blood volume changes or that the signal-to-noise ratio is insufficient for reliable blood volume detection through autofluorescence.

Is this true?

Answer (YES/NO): NO